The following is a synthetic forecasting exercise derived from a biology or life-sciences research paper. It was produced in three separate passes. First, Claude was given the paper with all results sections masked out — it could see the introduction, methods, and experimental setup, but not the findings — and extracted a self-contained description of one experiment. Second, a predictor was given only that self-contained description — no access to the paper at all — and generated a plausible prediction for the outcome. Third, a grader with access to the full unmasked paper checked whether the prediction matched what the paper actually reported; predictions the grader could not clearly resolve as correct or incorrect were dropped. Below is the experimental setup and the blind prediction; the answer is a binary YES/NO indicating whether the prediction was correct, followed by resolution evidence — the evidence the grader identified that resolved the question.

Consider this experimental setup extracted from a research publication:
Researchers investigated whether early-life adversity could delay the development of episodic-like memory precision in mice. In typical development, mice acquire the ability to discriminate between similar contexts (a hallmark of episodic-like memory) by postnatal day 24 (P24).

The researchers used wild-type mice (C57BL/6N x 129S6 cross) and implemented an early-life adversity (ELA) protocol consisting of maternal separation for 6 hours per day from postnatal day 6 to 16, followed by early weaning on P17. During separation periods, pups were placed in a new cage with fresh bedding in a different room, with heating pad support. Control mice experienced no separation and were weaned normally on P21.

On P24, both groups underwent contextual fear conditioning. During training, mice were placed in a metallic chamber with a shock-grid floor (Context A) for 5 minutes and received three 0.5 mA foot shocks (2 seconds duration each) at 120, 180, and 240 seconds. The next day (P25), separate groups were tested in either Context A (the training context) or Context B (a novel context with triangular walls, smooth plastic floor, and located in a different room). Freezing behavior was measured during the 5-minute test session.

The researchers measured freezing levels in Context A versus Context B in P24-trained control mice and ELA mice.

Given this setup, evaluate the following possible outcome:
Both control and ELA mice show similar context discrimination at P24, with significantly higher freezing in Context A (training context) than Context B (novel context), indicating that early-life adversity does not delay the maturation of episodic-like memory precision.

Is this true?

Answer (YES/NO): NO